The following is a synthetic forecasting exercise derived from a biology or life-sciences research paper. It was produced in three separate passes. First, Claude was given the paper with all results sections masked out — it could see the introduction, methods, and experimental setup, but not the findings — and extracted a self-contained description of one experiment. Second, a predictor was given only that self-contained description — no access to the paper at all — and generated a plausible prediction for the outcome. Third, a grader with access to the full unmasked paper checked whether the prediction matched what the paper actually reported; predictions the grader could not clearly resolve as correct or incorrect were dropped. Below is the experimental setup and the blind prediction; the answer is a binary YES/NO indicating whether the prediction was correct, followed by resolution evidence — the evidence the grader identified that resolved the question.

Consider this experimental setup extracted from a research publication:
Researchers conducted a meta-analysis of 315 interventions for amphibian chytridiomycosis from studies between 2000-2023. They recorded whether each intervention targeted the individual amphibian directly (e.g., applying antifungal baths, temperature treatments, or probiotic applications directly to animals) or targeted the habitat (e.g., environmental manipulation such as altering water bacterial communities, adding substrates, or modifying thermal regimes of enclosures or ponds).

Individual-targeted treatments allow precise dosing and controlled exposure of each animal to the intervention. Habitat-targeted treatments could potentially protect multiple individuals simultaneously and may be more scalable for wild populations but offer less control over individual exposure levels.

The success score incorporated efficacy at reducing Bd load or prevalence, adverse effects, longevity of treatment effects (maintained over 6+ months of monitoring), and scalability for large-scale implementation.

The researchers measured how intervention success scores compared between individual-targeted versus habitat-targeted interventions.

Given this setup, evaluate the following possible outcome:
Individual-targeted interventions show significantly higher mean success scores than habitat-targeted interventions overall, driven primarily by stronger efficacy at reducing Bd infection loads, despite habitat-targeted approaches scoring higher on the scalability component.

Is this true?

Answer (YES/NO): NO